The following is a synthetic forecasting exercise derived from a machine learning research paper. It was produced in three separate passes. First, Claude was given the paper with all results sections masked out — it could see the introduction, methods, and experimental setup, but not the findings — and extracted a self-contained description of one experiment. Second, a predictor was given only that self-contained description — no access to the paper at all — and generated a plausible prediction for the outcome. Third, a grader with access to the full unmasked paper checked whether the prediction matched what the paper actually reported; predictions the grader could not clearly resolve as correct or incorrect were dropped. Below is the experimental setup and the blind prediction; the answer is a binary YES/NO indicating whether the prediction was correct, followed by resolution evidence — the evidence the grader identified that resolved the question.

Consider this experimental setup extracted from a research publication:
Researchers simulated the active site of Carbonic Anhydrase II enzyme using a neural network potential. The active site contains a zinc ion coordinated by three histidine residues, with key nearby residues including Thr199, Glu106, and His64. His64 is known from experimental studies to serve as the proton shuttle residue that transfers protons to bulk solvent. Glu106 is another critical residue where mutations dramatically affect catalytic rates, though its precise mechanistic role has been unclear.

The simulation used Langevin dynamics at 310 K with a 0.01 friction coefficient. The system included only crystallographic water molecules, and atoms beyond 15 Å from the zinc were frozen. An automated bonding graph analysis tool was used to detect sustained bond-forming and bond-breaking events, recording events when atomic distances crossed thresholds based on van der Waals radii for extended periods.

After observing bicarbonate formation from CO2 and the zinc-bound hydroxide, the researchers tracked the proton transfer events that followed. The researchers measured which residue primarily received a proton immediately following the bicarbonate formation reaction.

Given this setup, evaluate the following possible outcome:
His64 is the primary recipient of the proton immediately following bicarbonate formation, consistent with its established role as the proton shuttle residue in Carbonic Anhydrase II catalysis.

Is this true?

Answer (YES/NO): NO